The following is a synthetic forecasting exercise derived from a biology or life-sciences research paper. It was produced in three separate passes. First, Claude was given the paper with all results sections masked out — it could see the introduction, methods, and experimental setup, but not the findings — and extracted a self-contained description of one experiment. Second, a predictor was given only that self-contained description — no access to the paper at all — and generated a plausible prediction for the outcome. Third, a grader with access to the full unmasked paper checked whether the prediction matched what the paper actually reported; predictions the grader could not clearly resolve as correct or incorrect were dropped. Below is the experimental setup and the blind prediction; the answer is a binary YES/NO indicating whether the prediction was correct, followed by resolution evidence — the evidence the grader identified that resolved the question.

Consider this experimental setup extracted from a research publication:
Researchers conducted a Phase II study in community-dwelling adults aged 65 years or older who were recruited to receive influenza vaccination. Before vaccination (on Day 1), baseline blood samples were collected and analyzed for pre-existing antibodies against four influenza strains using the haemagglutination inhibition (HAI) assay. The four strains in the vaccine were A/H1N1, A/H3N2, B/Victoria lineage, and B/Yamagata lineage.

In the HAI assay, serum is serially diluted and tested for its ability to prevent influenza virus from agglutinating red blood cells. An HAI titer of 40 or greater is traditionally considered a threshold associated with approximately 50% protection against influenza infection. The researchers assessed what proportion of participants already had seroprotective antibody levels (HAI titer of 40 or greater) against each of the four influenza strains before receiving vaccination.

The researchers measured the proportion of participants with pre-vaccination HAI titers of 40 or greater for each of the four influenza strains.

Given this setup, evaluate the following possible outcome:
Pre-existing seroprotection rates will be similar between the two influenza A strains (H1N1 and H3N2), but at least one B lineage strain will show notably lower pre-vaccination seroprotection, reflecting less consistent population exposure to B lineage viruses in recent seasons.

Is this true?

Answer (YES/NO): NO